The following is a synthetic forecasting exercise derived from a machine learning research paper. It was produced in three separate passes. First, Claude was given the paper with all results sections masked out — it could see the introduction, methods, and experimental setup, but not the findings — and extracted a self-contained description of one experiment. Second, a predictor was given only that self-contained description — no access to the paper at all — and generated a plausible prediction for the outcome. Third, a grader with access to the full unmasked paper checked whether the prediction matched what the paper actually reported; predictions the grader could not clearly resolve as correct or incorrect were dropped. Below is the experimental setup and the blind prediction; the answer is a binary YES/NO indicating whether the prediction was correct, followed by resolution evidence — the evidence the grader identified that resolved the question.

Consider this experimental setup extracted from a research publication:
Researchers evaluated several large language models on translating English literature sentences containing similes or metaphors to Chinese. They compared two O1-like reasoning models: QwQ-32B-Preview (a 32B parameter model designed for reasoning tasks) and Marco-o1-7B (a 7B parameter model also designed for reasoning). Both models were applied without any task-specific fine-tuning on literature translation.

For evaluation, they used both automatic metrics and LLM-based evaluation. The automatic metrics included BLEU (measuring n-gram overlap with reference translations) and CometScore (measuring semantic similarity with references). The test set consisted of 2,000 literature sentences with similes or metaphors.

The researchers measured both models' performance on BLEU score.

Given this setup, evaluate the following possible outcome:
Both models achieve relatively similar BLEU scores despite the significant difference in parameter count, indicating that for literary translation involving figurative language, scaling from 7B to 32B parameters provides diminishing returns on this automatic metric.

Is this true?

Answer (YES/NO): NO